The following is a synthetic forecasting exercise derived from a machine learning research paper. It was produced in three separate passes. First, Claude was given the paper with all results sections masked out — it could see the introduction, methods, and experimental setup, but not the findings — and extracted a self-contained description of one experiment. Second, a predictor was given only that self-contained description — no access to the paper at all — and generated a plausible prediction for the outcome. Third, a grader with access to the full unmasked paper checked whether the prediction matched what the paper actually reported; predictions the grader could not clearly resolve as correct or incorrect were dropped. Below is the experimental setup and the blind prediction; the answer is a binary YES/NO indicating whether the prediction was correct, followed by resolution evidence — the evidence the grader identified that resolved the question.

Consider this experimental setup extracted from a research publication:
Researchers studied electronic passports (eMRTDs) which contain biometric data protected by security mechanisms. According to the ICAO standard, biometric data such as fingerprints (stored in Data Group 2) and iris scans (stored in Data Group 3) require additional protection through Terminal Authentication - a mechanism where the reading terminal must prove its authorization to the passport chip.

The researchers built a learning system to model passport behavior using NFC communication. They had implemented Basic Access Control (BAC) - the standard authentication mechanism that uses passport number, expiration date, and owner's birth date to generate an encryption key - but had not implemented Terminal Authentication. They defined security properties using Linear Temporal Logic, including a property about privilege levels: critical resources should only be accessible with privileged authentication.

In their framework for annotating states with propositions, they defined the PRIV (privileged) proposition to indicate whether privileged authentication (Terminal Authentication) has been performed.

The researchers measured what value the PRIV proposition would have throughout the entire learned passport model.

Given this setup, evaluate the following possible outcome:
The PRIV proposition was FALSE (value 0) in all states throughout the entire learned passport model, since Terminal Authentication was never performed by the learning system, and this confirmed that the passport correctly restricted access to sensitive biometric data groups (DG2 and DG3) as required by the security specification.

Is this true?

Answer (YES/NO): YES